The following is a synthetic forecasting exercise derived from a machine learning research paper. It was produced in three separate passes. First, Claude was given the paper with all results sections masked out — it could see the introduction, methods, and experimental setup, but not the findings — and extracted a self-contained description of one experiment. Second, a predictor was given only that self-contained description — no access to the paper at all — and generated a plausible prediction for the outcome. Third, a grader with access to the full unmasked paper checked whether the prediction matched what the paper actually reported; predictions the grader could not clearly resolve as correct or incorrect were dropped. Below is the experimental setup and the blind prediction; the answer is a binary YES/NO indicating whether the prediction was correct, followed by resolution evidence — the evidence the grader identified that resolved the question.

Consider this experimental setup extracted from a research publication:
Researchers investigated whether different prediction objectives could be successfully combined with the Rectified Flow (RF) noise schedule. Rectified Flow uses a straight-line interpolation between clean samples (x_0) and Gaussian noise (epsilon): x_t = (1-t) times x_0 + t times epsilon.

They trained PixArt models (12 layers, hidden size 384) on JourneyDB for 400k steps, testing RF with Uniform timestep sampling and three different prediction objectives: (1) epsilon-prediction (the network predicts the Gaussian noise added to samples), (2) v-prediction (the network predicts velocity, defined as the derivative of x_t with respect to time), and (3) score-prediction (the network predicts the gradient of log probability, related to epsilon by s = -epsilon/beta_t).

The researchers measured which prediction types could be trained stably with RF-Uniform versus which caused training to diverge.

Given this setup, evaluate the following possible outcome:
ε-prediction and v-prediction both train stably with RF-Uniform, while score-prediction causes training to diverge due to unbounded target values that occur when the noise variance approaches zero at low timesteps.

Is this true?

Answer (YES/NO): NO